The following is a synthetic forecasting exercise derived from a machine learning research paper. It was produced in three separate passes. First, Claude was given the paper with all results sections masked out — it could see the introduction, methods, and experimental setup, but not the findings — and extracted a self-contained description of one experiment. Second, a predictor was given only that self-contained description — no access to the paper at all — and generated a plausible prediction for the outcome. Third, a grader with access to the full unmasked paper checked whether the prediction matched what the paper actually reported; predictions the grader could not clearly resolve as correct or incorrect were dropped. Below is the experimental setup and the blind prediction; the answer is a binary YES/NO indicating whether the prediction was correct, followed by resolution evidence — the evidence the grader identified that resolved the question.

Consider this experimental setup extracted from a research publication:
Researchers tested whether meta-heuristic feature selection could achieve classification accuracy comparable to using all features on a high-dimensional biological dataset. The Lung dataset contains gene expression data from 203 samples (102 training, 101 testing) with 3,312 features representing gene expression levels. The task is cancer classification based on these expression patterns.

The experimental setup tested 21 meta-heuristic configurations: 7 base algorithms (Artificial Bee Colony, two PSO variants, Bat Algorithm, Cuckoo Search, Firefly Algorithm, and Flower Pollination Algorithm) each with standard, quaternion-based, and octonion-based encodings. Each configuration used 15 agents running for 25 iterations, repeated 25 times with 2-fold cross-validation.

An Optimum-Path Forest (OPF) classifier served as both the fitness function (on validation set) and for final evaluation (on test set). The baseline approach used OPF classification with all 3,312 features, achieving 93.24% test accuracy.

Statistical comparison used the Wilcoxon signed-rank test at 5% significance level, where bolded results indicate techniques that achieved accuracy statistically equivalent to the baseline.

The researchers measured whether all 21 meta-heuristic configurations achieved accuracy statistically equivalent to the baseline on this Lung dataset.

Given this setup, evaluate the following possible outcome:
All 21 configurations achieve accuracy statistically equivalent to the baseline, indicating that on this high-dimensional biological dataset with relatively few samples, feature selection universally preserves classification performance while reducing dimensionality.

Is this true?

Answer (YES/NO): YES